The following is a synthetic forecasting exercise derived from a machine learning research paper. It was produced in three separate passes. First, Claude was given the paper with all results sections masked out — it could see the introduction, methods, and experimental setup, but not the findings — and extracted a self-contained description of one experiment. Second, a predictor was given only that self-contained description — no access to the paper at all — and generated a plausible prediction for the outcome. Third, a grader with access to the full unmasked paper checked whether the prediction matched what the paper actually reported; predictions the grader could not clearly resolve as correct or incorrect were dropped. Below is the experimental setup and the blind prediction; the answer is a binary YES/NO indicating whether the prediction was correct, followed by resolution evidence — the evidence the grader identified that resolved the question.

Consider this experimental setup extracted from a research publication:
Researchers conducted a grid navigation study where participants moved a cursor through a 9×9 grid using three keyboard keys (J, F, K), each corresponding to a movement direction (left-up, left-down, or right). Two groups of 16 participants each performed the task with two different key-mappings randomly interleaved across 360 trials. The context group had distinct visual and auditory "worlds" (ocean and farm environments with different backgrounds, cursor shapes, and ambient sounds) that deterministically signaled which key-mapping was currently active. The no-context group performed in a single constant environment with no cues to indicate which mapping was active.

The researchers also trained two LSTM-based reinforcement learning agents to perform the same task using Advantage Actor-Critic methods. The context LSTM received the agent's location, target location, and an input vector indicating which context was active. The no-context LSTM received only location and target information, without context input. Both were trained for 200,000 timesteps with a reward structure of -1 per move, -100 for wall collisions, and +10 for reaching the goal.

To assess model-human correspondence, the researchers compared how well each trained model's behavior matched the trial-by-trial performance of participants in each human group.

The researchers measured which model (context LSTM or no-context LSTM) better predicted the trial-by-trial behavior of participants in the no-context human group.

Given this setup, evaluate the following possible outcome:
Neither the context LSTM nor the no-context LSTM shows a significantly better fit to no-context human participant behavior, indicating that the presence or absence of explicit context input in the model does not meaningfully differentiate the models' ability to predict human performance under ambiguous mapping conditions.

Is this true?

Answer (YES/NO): NO